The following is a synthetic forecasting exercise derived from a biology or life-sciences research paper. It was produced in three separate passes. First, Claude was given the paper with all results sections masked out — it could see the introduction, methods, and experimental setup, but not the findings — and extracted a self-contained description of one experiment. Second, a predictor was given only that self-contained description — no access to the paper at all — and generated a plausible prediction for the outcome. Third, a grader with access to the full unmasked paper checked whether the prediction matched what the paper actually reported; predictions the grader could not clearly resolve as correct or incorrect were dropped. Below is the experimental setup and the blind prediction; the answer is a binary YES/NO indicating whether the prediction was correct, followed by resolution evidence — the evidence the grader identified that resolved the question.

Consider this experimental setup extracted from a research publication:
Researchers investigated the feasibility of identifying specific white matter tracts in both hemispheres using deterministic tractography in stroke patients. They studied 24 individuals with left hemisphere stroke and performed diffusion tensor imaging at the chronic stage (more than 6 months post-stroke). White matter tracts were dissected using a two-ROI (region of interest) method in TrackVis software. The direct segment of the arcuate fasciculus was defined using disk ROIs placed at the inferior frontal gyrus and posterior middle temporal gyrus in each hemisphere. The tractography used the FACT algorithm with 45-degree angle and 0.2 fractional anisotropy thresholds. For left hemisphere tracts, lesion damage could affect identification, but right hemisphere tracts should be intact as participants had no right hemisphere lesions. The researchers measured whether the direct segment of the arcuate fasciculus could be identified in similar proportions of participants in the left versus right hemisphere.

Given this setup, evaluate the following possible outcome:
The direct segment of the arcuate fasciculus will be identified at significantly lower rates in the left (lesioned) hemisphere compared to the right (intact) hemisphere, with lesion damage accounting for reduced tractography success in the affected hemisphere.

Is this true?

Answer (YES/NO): NO